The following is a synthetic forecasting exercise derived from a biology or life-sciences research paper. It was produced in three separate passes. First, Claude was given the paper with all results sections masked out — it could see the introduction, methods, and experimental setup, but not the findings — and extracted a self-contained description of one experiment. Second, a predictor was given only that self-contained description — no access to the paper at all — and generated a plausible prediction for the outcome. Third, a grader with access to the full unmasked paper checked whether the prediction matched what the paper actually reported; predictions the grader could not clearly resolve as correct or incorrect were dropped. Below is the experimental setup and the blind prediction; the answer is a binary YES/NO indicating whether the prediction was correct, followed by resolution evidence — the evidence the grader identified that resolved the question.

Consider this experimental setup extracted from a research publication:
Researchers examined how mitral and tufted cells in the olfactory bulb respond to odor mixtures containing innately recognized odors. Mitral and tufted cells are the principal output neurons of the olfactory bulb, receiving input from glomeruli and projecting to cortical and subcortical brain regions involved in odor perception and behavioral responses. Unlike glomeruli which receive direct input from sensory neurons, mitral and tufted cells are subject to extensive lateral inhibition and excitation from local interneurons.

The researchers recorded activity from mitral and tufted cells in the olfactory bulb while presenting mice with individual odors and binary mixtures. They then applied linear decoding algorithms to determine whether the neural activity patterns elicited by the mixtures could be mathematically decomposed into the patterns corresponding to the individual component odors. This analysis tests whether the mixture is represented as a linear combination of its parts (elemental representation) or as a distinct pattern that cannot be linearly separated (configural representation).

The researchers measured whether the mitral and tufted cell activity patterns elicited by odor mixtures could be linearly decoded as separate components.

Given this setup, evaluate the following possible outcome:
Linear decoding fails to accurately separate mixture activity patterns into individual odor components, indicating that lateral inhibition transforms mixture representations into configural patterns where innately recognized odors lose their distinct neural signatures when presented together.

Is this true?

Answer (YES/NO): YES